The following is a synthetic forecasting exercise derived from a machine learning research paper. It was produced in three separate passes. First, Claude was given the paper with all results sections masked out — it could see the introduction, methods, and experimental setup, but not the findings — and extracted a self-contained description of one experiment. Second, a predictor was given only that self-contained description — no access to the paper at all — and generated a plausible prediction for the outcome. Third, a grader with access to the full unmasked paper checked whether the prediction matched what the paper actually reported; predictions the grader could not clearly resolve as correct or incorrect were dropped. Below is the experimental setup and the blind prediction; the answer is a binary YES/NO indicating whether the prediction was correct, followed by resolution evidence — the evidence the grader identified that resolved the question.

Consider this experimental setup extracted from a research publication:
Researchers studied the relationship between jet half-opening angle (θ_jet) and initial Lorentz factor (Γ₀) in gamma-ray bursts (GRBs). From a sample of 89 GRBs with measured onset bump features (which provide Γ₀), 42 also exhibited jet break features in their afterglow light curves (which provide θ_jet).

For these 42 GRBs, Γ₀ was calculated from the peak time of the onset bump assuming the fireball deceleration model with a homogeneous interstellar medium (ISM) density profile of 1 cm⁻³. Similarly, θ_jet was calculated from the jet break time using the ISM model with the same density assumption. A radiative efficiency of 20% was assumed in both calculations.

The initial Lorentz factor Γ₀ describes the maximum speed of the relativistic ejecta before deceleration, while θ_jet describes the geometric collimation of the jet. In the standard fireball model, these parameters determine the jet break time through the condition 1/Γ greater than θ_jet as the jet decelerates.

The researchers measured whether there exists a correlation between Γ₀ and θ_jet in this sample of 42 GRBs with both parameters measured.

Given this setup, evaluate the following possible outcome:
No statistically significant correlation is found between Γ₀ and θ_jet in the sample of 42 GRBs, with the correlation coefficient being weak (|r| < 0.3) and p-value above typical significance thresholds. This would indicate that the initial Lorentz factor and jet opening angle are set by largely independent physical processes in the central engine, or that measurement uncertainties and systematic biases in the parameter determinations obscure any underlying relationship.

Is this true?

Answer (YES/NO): YES